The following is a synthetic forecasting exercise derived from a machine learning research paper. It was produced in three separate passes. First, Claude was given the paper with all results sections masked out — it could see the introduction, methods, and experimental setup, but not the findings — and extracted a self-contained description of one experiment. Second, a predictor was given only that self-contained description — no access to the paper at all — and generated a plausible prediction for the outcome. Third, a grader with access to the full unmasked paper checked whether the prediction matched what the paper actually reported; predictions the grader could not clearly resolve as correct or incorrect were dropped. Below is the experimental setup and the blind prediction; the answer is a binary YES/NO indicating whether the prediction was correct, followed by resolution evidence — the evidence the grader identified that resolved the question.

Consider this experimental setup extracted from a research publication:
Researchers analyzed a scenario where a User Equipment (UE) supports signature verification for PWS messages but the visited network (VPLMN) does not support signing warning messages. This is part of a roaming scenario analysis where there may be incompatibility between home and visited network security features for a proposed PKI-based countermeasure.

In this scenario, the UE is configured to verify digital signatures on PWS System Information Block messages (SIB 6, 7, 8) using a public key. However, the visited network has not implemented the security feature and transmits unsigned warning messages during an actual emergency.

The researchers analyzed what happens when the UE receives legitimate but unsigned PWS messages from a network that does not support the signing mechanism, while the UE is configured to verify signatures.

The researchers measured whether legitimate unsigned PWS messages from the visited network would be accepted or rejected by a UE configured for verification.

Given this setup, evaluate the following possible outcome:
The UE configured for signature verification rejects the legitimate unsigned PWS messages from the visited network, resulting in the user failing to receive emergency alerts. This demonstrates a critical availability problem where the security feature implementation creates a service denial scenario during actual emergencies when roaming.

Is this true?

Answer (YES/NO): YES